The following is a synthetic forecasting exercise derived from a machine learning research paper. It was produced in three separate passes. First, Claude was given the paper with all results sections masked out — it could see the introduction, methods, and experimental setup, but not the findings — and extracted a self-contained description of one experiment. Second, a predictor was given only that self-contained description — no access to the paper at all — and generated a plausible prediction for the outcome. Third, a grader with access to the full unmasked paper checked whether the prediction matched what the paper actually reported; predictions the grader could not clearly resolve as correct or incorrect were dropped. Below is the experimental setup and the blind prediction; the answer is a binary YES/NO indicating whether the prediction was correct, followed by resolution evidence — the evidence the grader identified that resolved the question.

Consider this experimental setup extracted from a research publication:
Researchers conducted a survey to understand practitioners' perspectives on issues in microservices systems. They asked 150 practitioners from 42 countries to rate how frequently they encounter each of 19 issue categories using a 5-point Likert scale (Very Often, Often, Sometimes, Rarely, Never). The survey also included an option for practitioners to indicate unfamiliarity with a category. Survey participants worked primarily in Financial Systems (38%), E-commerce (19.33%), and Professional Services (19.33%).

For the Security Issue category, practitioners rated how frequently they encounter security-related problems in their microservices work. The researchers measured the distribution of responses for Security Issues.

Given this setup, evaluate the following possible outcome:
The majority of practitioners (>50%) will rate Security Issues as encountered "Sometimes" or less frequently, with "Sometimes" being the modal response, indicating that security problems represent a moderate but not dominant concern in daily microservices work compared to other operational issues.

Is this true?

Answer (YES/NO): NO